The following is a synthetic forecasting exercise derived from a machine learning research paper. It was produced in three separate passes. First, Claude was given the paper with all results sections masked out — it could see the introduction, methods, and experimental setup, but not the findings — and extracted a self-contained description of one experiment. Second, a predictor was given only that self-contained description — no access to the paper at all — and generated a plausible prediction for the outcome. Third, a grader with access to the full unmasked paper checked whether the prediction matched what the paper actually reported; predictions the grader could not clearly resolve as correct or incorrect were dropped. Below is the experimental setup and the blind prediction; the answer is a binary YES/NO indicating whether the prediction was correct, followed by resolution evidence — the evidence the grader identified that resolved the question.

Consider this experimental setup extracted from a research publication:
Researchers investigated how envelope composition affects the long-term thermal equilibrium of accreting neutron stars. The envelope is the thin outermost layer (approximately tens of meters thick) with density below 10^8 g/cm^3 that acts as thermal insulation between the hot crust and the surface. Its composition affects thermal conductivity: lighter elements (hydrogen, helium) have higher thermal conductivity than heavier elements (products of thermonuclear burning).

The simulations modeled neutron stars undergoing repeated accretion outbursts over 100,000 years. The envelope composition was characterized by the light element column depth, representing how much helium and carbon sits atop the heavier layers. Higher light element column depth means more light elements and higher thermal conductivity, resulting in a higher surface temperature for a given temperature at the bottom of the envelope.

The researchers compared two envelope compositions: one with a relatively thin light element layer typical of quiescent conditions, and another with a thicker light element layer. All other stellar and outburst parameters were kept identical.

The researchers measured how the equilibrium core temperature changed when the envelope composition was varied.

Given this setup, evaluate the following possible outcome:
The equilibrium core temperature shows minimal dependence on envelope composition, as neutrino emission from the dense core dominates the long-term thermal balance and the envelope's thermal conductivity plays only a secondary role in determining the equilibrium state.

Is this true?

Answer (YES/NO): YES